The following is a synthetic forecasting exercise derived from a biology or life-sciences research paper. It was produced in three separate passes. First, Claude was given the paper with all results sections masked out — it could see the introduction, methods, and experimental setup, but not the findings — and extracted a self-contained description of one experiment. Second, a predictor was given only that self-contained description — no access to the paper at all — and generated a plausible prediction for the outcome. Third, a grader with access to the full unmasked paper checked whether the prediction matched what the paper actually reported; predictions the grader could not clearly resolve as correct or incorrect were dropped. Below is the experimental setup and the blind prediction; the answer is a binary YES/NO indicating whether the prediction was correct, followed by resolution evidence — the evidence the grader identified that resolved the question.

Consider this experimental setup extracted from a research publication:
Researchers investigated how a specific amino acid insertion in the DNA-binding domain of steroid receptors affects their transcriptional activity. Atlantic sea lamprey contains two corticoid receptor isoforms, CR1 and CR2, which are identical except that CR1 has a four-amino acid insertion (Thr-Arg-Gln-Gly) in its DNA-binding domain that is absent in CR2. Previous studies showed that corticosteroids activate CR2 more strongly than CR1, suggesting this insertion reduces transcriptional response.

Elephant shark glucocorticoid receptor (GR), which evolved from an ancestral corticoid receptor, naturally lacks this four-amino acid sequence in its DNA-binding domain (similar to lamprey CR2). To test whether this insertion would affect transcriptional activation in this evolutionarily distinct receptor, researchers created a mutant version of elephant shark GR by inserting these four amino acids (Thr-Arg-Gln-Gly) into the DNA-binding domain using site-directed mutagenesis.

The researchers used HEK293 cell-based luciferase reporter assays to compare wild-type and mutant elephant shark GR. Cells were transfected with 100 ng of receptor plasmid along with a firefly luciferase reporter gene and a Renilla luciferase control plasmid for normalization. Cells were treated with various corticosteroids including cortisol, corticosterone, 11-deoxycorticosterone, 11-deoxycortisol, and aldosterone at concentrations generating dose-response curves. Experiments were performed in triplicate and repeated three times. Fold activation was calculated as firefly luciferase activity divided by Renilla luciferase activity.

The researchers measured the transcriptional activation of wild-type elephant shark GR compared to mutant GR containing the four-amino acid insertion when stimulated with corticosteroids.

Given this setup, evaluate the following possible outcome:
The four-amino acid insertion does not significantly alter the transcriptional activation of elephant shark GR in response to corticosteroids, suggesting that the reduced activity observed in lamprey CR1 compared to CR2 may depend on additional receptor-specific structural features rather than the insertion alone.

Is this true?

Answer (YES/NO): NO